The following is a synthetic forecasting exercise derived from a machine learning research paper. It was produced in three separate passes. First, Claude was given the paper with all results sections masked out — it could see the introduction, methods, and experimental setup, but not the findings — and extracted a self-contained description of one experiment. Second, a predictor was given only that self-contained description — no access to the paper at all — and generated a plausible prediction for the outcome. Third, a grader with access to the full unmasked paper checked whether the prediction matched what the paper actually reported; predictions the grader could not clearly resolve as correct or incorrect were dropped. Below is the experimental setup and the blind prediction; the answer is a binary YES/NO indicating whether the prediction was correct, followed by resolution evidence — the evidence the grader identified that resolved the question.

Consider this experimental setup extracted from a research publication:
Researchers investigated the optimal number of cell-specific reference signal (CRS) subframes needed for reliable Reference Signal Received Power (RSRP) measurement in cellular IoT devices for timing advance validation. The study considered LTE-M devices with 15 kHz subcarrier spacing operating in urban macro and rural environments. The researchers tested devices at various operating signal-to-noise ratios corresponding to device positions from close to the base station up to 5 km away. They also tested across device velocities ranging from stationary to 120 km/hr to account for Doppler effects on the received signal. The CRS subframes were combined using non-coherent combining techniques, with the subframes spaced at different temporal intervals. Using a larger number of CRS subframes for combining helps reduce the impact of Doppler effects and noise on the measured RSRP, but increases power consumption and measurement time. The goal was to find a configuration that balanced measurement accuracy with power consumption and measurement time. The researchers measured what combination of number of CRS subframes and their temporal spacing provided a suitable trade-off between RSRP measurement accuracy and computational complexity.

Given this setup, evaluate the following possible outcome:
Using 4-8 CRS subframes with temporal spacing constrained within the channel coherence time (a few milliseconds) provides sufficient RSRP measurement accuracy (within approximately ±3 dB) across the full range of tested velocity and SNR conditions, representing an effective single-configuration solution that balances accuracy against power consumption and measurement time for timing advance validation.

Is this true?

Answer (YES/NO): NO